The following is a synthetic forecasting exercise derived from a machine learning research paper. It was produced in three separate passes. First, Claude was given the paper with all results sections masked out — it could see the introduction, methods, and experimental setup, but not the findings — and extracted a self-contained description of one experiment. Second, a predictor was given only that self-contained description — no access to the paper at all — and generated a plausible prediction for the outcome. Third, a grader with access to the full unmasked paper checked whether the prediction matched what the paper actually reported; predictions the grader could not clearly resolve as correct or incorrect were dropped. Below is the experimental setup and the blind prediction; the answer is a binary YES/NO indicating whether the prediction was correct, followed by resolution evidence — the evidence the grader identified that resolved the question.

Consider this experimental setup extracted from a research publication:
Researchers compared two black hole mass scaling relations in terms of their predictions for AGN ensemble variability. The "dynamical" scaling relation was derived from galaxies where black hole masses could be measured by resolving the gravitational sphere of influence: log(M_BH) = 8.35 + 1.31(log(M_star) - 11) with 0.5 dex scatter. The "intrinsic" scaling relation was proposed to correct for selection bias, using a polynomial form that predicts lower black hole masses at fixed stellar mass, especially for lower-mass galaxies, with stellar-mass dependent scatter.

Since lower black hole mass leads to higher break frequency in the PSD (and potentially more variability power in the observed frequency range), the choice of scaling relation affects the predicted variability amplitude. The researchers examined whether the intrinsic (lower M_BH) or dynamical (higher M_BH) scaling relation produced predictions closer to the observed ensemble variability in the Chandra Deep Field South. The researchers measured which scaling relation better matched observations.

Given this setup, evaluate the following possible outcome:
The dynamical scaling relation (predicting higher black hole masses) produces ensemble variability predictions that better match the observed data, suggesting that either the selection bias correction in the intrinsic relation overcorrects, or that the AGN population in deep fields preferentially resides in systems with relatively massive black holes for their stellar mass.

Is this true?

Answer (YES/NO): YES